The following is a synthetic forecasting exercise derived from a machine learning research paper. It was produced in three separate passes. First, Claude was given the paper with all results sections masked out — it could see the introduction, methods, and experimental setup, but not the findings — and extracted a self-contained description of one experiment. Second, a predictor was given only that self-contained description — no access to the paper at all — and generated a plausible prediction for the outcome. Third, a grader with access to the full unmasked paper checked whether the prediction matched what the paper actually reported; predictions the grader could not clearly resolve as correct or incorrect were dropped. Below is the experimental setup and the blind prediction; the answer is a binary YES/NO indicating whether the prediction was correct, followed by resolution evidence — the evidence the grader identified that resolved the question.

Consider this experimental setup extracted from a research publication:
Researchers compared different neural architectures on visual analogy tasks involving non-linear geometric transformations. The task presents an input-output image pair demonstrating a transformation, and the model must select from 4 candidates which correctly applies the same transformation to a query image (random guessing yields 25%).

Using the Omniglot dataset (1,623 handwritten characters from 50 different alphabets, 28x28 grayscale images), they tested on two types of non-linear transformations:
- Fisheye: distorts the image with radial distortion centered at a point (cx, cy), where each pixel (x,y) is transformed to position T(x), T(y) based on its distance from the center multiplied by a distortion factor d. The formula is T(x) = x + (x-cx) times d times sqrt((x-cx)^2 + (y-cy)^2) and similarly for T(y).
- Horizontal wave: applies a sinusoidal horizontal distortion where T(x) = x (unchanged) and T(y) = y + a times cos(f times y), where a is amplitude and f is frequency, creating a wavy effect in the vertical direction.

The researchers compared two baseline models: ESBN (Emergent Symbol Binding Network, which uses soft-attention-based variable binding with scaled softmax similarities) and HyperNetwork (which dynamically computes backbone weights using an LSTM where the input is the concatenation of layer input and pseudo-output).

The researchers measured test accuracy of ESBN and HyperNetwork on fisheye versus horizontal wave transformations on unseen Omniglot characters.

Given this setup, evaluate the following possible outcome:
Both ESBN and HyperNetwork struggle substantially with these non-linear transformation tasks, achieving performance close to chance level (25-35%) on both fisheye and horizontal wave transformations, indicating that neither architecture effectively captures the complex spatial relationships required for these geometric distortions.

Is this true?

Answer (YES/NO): NO